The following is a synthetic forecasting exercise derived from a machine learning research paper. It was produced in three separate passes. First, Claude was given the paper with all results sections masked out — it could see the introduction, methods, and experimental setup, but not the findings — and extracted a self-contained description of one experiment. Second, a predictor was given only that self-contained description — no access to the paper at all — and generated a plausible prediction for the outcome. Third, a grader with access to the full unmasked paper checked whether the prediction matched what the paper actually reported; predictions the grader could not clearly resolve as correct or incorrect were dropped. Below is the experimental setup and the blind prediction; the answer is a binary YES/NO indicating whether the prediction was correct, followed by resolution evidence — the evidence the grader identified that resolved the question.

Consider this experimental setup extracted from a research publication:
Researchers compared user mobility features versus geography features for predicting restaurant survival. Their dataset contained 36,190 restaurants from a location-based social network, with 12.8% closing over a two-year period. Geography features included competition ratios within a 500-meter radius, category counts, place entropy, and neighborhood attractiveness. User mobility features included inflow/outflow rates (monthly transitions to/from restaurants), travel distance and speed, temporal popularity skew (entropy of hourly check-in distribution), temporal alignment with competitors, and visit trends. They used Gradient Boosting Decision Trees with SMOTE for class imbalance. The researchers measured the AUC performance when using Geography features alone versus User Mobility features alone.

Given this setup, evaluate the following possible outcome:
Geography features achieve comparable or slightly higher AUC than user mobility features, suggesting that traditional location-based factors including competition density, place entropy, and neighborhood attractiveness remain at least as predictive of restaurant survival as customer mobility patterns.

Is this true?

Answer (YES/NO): YES